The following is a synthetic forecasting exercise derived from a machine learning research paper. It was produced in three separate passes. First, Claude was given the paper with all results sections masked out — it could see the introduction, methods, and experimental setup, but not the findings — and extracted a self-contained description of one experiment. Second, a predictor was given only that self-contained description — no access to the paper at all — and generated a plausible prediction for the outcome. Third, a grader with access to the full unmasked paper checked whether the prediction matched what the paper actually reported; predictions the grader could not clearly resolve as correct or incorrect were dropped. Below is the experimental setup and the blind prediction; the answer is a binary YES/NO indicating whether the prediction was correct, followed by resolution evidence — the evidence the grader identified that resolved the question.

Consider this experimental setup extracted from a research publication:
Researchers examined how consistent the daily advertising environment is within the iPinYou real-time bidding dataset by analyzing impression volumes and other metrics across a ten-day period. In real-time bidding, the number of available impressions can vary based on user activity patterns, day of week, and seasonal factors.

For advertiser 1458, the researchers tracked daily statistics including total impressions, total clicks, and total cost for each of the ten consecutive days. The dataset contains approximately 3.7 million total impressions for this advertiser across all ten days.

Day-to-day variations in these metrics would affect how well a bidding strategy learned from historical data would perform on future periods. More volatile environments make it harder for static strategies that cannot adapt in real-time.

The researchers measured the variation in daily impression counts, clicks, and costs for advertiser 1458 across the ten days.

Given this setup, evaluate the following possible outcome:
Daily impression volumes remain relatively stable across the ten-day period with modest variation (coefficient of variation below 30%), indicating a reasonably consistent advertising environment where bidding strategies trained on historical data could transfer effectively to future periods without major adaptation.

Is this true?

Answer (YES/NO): NO